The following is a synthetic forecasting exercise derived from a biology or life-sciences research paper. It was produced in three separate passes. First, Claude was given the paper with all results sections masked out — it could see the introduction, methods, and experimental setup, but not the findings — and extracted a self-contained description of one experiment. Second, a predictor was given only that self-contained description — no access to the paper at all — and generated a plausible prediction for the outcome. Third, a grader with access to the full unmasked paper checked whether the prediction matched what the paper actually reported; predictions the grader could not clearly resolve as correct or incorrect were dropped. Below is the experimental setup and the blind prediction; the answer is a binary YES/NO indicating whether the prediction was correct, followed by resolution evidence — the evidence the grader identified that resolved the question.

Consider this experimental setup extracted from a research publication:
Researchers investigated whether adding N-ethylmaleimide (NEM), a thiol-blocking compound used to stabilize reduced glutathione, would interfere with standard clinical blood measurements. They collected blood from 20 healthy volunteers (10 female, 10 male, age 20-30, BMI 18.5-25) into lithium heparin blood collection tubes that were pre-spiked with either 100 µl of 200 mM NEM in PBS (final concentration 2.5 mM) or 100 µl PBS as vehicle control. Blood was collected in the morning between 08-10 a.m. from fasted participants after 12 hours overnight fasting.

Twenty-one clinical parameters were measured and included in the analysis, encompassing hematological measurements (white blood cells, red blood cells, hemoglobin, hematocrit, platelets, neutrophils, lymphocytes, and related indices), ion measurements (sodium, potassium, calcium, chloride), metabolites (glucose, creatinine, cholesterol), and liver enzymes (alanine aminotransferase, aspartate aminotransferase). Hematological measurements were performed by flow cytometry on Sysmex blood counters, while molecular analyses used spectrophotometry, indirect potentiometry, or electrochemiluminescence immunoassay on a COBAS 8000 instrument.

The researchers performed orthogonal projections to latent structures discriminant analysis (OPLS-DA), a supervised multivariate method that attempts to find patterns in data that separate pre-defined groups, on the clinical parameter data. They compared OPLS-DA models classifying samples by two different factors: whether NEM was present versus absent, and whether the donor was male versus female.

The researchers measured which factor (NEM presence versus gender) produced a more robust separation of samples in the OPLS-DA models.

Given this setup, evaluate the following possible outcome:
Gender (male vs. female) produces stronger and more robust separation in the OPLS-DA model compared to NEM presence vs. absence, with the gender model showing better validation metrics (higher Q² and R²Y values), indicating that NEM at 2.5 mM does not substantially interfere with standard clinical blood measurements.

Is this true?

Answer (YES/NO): YES